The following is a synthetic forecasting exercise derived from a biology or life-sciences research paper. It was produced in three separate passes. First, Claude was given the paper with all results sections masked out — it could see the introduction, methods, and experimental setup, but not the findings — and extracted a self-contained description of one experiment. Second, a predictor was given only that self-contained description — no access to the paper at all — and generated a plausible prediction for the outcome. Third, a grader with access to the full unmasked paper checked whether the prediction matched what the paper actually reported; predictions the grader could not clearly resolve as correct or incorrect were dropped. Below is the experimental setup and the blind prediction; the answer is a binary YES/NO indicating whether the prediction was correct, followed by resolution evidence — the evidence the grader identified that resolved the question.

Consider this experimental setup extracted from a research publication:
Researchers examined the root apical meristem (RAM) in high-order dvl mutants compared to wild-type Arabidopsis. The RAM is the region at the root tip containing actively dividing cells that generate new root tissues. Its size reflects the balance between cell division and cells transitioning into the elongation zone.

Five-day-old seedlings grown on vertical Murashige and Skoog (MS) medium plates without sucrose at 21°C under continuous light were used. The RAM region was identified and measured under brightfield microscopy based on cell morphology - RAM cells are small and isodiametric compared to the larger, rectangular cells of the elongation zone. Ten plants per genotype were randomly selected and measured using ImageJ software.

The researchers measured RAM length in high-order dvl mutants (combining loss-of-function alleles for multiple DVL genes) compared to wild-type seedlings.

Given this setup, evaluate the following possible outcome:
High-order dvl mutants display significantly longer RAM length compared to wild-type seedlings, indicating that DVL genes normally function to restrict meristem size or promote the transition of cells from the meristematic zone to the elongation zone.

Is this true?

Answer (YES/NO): NO